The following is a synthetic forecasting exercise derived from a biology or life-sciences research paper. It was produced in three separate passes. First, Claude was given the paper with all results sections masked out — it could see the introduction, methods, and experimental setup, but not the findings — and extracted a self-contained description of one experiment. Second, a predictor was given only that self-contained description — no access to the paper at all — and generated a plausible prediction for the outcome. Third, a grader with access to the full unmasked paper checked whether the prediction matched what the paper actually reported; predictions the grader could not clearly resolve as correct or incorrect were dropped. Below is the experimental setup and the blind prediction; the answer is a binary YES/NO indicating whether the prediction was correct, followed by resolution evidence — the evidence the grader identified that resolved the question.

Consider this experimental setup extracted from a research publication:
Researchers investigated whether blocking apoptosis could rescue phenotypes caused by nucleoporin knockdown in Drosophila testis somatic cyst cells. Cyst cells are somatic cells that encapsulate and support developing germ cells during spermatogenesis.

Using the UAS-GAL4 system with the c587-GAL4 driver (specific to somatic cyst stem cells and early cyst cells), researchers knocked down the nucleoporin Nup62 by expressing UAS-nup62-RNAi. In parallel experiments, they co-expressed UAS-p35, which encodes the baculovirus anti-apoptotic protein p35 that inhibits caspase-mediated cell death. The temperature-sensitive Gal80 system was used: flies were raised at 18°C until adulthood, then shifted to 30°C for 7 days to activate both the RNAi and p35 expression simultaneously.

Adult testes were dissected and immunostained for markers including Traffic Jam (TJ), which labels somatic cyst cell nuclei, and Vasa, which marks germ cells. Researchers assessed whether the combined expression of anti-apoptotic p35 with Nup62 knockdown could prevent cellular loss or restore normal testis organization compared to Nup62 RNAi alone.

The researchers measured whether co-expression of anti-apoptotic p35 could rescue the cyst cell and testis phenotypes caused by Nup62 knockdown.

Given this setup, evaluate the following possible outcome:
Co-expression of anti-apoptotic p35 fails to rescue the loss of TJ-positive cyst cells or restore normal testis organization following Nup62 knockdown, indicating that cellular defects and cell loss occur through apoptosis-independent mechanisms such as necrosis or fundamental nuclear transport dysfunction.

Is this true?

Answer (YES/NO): NO